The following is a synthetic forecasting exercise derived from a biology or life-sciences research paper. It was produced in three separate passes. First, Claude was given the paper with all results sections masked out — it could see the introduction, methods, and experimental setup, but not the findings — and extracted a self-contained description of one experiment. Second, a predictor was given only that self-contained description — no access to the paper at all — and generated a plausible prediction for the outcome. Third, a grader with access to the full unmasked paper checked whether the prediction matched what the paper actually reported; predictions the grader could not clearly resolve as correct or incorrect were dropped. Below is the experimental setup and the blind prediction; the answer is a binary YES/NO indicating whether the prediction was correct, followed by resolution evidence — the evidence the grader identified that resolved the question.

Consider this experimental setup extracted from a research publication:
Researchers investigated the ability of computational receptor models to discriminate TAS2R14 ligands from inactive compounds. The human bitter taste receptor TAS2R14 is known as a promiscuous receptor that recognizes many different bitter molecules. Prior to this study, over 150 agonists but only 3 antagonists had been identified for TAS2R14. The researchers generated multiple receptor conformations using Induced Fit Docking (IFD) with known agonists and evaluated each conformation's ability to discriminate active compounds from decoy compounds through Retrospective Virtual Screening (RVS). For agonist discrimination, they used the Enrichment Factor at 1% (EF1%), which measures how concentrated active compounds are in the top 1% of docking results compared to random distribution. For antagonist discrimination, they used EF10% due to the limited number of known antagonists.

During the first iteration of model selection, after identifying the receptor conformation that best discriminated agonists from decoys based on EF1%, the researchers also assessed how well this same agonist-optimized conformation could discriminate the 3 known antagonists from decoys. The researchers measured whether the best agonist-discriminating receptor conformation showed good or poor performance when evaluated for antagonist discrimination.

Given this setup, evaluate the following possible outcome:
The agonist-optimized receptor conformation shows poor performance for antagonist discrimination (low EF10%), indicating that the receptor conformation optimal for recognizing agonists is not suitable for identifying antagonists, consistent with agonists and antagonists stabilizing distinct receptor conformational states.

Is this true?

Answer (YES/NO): NO